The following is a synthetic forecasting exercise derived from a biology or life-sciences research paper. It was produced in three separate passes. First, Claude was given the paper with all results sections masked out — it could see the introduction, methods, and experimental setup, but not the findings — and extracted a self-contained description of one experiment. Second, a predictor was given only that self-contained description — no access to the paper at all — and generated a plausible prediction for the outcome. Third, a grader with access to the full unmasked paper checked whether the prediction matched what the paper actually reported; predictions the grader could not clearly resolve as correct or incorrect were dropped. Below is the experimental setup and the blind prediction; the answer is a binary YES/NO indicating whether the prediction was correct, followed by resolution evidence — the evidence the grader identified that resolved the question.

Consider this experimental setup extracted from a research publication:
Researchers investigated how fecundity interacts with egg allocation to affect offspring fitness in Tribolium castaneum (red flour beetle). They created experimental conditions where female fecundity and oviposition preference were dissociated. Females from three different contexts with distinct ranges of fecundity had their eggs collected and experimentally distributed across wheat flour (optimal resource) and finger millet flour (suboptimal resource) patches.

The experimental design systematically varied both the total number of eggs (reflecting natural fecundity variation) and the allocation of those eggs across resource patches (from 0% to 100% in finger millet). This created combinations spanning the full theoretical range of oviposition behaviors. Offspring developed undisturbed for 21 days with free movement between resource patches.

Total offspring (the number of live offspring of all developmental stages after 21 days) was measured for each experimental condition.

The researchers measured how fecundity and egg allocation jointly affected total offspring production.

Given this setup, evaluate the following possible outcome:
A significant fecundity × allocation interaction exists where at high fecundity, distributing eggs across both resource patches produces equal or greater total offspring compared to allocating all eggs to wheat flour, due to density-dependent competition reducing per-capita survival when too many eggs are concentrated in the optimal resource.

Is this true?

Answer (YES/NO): NO